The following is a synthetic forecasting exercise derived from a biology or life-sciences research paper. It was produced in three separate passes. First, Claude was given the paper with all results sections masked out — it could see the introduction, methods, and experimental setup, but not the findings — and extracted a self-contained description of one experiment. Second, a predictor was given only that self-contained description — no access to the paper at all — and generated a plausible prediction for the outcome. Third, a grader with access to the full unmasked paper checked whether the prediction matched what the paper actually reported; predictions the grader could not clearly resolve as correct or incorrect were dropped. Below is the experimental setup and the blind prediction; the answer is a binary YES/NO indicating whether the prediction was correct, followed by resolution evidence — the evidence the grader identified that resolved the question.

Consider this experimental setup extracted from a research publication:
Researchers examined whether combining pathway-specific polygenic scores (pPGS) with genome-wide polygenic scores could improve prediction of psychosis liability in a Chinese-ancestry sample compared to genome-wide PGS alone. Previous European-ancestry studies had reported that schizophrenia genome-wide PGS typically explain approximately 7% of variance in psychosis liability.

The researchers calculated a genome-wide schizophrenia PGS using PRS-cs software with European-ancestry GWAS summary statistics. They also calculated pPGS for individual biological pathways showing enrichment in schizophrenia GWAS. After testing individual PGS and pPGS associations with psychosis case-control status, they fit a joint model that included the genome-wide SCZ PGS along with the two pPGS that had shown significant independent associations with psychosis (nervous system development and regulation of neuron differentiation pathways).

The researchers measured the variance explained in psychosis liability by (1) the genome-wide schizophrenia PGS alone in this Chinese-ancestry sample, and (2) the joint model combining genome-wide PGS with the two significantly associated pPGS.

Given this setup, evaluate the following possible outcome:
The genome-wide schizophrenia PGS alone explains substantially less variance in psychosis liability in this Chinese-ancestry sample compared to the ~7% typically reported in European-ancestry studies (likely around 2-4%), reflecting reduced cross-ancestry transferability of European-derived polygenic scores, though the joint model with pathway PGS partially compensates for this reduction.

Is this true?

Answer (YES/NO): NO